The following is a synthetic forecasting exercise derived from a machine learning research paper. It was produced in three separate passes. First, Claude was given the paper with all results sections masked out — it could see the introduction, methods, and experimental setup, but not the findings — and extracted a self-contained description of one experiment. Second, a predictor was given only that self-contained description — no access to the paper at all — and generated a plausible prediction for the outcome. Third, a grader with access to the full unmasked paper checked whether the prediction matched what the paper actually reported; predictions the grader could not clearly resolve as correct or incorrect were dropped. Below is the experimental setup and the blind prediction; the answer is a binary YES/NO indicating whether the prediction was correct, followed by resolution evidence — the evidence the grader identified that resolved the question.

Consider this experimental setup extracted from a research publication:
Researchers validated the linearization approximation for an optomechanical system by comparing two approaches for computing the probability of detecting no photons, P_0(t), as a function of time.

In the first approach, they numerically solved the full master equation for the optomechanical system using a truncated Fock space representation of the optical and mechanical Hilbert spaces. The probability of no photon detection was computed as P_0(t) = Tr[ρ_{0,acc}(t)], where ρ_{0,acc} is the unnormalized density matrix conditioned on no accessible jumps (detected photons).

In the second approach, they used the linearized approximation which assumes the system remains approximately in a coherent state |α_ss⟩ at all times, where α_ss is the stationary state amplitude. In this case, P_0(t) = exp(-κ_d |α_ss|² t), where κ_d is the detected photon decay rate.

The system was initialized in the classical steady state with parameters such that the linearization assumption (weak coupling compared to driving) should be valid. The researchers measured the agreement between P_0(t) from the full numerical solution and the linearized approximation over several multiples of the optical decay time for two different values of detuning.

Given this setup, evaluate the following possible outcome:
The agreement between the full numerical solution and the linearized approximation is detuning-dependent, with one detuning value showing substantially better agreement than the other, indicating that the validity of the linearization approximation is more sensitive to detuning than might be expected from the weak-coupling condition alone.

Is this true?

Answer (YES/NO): NO